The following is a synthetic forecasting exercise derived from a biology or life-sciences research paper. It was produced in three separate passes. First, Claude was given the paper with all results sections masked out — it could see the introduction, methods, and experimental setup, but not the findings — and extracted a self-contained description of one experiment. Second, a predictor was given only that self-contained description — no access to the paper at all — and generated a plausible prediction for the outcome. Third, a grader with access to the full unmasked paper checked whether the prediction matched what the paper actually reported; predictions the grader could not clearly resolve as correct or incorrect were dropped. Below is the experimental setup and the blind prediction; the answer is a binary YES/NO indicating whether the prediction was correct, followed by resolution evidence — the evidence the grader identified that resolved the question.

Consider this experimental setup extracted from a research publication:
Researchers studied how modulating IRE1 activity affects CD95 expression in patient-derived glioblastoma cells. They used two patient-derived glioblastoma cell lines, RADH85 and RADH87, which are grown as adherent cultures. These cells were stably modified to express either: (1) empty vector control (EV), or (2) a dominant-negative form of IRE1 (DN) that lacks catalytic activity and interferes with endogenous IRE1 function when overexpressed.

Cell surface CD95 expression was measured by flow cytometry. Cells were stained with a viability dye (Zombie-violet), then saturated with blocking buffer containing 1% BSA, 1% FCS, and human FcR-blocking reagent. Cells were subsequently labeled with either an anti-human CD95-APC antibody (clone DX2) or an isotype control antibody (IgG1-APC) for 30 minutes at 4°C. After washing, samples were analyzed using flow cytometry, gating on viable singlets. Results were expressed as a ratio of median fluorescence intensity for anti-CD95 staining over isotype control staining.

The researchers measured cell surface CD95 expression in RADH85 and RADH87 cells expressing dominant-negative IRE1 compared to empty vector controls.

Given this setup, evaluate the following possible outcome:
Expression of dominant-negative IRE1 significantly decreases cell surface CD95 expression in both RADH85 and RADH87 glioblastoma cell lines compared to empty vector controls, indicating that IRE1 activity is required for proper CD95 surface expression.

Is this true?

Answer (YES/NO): NO